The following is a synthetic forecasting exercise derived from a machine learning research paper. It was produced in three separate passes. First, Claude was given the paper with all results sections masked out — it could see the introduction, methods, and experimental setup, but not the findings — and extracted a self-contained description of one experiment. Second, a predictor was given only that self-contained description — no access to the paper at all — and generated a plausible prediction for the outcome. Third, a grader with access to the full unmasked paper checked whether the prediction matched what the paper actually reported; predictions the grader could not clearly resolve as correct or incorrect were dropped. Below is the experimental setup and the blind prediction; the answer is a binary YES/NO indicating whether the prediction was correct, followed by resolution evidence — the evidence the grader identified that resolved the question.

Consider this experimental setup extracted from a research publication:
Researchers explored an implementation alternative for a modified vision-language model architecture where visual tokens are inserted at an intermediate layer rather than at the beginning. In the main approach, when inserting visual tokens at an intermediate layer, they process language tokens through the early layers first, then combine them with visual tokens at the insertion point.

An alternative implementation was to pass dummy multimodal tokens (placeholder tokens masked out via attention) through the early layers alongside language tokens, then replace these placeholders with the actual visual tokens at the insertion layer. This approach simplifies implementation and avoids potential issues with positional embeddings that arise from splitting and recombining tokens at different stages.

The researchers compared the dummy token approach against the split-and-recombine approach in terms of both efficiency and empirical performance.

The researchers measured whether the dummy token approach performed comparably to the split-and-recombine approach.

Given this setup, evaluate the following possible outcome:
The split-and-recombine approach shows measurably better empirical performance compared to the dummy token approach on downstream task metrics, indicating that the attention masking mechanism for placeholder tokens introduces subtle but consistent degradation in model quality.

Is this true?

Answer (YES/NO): YES